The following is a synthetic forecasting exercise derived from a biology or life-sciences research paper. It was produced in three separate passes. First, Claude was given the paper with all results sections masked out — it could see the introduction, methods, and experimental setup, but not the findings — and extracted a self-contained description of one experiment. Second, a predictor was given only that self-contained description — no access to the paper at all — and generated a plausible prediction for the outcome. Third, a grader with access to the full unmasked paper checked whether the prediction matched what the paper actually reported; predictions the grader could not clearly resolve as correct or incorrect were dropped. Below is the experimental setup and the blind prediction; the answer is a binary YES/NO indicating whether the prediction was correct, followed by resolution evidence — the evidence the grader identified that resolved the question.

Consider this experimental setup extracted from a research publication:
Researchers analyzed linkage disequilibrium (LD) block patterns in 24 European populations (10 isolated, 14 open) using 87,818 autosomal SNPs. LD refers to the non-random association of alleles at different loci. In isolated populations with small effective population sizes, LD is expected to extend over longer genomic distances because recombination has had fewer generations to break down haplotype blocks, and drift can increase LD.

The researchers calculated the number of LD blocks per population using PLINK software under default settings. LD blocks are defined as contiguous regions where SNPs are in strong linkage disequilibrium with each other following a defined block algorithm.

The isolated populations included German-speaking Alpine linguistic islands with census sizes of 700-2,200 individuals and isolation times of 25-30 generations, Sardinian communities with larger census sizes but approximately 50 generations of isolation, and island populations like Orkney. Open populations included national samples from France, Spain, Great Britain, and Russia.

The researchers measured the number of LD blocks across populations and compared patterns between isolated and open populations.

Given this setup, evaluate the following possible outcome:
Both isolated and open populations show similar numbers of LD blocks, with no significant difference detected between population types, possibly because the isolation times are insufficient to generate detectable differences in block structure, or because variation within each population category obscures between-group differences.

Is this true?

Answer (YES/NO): YES